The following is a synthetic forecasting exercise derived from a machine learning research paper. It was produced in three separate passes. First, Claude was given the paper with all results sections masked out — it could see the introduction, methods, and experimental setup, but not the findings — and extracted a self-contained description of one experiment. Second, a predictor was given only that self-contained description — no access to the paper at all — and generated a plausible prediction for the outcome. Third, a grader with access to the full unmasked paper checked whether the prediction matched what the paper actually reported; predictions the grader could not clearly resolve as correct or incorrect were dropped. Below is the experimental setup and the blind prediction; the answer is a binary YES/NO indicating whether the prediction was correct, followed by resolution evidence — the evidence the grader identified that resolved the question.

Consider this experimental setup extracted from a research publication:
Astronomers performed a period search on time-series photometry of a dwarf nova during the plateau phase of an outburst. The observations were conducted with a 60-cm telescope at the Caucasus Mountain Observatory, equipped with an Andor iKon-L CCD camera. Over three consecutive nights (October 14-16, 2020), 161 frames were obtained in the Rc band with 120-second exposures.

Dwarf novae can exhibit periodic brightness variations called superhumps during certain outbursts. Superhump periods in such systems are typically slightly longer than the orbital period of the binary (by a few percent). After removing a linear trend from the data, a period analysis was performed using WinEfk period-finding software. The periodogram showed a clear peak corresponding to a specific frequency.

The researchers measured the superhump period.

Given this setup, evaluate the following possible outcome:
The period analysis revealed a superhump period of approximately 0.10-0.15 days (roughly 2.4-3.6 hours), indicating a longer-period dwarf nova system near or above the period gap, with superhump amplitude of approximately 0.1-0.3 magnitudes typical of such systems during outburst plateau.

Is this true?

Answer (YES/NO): NO